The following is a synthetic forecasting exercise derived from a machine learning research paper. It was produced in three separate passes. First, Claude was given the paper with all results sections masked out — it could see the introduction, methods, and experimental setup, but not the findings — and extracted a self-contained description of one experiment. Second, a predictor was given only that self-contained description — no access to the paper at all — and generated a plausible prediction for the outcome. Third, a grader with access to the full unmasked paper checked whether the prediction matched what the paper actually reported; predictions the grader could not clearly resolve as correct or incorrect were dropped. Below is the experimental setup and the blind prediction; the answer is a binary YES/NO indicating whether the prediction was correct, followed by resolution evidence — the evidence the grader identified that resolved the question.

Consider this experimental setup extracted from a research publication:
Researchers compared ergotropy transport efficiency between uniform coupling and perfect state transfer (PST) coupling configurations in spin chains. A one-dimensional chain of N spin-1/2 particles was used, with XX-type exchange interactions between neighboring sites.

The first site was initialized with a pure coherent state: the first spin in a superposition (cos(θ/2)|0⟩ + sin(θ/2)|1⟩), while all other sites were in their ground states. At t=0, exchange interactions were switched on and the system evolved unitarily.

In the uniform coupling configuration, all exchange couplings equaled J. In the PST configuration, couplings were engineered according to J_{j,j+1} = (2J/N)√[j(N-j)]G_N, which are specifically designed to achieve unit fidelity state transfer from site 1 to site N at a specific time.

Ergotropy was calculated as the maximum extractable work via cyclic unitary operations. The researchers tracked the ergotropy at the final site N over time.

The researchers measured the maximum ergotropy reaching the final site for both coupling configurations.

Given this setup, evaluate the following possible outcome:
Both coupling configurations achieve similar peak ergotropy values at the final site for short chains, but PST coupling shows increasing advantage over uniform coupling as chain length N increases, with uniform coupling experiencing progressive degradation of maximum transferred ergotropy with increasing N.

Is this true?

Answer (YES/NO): YES